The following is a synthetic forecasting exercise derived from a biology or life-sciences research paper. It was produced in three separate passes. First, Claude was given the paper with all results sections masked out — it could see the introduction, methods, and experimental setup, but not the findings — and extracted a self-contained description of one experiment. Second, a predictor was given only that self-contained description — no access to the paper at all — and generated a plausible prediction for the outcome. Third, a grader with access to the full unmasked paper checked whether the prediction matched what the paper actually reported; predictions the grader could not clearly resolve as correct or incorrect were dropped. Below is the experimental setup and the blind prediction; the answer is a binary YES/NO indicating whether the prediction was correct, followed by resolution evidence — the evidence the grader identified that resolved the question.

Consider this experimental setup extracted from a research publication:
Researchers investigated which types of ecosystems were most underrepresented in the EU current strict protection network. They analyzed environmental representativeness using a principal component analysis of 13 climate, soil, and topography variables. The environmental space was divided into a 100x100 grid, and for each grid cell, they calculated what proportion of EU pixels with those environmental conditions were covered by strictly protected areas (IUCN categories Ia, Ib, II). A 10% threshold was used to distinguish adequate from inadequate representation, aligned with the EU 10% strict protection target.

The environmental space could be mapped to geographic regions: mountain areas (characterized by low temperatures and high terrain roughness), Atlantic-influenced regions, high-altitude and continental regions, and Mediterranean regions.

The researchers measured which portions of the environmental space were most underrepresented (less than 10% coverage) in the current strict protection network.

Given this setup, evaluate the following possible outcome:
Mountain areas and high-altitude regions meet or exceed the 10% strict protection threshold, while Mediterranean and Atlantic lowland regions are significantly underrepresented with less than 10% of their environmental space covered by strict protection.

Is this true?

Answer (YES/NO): NO